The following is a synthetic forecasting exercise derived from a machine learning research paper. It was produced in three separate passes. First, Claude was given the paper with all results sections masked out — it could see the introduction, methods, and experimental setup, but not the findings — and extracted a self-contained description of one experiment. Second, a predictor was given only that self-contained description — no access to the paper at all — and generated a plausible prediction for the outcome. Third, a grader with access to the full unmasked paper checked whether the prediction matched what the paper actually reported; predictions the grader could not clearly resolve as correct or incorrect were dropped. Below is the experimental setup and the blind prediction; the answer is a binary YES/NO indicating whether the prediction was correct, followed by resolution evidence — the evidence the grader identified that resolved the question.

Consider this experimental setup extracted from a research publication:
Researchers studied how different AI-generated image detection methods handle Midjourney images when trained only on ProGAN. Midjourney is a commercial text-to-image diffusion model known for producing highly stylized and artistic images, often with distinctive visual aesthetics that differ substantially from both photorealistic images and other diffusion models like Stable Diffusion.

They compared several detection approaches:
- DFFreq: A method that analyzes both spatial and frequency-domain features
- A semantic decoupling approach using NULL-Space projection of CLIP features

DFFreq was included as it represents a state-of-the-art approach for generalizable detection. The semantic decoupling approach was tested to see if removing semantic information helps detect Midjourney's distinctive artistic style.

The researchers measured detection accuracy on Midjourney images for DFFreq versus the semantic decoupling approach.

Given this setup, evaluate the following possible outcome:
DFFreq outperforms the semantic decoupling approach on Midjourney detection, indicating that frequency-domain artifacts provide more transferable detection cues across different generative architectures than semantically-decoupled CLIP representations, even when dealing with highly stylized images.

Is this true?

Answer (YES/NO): YES